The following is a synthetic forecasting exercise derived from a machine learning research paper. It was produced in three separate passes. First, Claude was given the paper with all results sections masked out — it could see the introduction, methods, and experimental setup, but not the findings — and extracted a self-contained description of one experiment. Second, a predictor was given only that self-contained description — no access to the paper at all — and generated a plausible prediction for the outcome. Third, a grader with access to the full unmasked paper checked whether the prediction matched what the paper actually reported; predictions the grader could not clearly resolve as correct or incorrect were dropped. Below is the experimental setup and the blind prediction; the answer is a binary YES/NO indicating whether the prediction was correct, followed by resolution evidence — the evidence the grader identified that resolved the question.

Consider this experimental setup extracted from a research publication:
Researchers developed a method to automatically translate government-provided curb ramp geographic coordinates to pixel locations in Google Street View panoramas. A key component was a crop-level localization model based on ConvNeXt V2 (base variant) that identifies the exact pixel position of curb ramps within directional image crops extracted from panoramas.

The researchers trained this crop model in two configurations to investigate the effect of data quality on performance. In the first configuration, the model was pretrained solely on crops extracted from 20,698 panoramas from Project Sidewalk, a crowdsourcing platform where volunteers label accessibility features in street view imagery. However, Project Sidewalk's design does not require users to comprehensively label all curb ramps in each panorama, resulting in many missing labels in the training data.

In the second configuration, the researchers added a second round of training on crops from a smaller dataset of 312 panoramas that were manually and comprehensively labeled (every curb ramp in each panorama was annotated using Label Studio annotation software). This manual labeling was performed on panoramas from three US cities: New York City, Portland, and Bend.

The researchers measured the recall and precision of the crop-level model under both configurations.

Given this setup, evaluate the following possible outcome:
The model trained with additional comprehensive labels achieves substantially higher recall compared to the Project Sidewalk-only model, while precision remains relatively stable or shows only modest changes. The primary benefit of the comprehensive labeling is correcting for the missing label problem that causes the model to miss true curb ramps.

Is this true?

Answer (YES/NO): NO